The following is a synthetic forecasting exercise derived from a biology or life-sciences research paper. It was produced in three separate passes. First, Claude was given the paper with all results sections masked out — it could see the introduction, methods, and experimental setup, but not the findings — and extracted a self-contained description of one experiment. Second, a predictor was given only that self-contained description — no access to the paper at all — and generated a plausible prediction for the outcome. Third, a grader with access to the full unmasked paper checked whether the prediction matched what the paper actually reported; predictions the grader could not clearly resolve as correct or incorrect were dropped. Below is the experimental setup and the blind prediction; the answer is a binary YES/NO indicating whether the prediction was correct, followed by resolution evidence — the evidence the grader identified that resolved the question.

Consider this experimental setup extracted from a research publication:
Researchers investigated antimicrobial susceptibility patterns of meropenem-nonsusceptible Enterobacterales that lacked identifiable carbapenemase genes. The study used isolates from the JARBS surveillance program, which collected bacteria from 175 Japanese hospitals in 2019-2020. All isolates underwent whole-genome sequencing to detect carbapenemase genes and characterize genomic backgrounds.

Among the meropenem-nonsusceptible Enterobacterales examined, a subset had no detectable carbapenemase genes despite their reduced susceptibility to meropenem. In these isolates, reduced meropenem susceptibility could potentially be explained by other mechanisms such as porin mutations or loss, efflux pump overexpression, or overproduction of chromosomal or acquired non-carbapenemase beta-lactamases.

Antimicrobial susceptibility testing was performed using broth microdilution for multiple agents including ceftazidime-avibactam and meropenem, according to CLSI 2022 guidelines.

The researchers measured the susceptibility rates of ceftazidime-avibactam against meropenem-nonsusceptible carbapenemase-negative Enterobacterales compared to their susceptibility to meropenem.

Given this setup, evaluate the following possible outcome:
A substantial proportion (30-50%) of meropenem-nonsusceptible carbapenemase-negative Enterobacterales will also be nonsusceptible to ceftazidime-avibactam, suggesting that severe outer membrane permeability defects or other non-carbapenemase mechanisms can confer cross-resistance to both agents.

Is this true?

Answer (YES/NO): NO